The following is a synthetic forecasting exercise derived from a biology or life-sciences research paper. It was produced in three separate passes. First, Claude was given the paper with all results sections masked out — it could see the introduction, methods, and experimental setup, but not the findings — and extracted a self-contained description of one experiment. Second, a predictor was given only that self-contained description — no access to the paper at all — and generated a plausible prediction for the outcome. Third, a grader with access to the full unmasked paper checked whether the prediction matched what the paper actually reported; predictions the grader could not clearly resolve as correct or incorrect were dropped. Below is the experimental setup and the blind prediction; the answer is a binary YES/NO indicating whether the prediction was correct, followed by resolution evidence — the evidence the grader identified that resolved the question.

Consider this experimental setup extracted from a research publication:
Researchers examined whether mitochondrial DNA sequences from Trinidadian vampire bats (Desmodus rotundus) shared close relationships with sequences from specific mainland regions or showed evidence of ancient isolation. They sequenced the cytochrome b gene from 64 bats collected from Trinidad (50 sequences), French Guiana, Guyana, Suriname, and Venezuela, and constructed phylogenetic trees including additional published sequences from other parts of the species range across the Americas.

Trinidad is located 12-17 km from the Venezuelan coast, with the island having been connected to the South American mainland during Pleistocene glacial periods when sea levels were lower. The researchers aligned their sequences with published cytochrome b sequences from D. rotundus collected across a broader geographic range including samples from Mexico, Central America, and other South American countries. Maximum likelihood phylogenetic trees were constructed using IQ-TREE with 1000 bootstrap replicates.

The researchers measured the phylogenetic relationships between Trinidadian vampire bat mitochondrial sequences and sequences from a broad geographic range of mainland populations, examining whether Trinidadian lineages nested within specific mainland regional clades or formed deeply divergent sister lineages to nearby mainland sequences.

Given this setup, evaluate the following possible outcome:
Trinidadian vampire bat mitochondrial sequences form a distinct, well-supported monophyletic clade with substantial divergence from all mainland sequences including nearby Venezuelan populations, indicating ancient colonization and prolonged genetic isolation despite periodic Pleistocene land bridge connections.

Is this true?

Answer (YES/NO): NO